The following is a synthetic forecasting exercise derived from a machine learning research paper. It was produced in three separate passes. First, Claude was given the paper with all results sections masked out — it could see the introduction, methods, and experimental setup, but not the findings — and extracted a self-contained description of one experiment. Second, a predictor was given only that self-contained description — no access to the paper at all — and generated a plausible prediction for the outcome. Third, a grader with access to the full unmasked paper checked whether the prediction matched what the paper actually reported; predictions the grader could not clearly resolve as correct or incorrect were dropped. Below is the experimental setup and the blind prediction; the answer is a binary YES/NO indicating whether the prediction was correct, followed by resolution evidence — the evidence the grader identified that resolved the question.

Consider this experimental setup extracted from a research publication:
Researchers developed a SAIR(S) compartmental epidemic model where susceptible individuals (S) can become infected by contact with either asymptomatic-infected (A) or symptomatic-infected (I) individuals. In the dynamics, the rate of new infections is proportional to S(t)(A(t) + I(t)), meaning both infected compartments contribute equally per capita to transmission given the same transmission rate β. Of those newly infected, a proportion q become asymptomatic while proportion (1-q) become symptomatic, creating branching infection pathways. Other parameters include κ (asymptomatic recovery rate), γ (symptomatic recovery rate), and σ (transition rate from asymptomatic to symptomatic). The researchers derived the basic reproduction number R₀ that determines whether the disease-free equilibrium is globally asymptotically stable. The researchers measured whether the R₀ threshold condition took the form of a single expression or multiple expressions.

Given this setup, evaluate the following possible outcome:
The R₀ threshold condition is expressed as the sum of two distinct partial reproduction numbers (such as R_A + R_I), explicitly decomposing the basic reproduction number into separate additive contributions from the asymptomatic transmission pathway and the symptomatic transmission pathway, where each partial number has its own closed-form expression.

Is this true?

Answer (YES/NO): NO